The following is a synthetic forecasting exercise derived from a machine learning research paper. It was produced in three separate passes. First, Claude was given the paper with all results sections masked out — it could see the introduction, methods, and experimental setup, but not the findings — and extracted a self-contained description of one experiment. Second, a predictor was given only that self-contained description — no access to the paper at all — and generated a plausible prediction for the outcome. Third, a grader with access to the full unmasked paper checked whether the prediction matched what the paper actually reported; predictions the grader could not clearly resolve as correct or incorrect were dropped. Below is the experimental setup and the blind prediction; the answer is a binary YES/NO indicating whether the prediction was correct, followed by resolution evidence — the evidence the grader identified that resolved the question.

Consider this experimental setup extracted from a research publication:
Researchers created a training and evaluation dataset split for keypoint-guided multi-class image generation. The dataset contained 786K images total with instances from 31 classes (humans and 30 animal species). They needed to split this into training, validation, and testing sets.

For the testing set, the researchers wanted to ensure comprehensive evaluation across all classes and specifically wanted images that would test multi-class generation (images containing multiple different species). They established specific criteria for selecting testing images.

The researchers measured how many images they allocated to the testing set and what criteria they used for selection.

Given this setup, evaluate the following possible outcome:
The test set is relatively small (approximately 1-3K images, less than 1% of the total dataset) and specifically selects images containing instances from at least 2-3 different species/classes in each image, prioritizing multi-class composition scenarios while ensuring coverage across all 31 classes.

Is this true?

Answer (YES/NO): NO